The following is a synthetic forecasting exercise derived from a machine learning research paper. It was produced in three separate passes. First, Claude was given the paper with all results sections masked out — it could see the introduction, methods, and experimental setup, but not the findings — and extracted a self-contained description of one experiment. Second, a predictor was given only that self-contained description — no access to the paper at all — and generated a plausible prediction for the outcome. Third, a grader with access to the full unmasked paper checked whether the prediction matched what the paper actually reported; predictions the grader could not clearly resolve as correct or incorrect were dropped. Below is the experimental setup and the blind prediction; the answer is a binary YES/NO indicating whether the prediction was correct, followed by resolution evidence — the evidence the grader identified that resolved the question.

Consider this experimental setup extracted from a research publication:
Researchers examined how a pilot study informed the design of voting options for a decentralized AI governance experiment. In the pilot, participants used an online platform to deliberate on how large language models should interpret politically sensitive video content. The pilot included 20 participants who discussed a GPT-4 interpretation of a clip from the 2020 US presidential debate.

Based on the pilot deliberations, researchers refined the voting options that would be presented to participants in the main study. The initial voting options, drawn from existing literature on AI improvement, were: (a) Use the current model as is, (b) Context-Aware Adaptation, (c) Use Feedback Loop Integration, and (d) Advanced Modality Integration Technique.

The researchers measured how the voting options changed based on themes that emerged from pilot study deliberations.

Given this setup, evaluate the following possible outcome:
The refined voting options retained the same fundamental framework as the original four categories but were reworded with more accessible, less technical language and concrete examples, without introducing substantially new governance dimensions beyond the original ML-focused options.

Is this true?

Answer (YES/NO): NO